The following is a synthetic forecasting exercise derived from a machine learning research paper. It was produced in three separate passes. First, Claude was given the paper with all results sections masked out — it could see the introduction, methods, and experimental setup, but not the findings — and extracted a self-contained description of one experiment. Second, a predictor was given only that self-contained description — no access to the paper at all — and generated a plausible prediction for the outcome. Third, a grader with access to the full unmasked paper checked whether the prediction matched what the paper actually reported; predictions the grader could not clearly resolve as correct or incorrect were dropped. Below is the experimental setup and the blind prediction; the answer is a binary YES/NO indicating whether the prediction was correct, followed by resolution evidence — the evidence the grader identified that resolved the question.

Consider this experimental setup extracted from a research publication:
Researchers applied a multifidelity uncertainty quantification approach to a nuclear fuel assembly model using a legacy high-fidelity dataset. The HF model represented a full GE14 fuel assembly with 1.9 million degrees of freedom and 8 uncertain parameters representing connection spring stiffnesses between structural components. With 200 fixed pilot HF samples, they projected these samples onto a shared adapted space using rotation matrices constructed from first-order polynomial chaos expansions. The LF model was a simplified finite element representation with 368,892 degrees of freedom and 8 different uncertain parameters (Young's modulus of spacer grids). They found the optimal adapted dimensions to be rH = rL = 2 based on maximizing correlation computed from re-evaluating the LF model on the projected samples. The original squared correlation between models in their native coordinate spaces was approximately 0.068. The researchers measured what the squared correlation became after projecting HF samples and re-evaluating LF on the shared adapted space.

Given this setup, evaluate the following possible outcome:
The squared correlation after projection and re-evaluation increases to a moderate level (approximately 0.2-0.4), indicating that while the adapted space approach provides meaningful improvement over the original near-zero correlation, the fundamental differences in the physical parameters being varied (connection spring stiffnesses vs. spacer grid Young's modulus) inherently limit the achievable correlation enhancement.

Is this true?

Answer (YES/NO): NO